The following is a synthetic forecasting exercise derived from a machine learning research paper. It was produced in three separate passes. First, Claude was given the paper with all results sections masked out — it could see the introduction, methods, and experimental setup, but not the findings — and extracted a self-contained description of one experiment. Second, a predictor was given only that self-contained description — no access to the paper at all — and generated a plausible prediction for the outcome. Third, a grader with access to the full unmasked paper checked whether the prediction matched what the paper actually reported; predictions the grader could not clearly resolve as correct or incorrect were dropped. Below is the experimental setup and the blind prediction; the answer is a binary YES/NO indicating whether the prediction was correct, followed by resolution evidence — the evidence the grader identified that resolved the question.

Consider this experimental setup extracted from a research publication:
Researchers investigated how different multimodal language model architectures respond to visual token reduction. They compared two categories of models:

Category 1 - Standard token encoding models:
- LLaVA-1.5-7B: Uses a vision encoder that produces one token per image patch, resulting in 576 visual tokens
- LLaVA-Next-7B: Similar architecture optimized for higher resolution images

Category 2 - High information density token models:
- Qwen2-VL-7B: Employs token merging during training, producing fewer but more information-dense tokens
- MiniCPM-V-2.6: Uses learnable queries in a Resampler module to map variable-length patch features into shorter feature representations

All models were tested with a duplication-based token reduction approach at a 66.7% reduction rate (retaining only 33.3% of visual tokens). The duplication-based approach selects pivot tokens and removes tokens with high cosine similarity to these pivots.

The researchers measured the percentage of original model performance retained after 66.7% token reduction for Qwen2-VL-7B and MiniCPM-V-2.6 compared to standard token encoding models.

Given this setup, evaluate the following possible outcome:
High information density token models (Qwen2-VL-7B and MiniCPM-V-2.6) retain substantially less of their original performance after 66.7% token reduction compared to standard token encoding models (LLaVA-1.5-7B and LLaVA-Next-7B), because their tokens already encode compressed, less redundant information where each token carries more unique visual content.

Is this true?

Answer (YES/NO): NO